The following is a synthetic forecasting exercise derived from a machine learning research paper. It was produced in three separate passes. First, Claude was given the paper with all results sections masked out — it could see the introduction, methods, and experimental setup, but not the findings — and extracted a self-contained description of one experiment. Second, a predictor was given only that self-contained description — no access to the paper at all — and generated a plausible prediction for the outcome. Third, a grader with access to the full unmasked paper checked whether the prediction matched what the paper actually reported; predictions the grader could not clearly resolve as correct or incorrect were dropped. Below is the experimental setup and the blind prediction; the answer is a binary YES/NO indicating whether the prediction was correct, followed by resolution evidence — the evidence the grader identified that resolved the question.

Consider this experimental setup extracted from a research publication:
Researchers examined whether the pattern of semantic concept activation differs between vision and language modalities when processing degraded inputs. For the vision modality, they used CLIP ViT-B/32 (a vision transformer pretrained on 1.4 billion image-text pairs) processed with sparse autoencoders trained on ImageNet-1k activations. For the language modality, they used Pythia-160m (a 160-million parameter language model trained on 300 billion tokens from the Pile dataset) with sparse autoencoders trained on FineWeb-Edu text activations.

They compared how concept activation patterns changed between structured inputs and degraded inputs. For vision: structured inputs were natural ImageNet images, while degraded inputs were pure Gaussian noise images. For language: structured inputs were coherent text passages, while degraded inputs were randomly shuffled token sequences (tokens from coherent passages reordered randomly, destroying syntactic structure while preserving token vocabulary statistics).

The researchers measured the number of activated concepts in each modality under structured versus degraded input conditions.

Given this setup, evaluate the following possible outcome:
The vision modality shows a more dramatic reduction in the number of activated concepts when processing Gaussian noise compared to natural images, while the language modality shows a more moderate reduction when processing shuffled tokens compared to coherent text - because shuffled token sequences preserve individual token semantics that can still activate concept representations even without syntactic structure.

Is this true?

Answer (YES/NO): NO